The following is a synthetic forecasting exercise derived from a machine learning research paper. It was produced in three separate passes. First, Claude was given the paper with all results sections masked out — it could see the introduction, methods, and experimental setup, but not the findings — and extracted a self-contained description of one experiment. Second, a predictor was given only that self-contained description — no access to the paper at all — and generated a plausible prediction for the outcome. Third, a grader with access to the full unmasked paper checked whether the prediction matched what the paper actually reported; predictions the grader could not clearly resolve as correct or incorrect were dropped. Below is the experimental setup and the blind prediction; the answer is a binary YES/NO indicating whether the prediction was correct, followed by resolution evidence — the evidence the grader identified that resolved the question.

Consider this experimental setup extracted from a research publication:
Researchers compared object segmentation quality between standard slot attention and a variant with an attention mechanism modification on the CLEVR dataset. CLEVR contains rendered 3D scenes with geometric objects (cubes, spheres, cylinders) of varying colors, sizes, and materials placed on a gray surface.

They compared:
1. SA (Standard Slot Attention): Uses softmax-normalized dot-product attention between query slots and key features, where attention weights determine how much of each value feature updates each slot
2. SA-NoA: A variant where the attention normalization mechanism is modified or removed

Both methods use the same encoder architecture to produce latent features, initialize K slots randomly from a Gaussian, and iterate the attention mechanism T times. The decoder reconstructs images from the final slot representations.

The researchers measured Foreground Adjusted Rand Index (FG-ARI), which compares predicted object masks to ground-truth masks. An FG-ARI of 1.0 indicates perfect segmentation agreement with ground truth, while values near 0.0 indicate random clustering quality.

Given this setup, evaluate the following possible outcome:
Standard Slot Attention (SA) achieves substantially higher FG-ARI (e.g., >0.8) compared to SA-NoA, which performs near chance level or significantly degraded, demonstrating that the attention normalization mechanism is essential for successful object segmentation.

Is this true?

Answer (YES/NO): YES